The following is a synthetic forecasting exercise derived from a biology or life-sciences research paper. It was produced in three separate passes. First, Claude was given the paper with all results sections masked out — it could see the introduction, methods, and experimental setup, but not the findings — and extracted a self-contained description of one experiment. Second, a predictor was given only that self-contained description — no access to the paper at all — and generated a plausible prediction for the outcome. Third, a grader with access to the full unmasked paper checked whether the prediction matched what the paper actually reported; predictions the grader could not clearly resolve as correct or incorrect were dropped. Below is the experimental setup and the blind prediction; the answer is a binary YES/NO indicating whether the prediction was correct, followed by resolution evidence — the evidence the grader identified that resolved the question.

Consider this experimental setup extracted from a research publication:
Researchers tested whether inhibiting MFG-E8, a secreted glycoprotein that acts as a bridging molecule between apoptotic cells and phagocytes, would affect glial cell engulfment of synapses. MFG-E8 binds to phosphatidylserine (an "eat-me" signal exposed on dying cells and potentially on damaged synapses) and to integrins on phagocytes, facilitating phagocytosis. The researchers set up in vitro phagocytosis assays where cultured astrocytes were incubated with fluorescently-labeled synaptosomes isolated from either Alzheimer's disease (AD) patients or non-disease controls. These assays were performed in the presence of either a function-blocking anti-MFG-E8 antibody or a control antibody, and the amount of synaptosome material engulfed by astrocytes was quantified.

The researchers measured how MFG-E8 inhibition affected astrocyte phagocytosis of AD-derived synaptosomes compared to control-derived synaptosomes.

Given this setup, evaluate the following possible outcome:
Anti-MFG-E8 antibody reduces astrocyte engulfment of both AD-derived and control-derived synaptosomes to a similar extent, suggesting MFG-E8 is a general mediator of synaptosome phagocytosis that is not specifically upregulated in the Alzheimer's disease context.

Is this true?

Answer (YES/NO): NO